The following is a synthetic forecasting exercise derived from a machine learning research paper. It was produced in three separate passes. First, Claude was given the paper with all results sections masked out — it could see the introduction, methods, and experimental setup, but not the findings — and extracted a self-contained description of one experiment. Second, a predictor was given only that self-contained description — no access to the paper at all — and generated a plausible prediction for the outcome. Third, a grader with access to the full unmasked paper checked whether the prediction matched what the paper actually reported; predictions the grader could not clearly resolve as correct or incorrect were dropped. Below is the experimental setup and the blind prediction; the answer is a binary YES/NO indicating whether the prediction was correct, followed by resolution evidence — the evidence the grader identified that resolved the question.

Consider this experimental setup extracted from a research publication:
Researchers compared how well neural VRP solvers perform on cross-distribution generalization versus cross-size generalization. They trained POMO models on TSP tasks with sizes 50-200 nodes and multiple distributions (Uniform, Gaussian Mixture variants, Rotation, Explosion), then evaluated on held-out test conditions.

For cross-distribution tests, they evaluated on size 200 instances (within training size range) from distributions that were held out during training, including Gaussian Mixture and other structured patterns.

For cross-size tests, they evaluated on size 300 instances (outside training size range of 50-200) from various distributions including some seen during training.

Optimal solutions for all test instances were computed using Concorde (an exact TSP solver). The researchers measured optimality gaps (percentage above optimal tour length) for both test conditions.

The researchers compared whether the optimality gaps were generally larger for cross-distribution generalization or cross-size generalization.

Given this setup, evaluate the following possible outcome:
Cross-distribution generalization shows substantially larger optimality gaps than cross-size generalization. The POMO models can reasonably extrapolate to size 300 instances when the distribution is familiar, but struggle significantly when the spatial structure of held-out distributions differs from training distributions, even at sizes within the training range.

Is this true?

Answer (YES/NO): NO